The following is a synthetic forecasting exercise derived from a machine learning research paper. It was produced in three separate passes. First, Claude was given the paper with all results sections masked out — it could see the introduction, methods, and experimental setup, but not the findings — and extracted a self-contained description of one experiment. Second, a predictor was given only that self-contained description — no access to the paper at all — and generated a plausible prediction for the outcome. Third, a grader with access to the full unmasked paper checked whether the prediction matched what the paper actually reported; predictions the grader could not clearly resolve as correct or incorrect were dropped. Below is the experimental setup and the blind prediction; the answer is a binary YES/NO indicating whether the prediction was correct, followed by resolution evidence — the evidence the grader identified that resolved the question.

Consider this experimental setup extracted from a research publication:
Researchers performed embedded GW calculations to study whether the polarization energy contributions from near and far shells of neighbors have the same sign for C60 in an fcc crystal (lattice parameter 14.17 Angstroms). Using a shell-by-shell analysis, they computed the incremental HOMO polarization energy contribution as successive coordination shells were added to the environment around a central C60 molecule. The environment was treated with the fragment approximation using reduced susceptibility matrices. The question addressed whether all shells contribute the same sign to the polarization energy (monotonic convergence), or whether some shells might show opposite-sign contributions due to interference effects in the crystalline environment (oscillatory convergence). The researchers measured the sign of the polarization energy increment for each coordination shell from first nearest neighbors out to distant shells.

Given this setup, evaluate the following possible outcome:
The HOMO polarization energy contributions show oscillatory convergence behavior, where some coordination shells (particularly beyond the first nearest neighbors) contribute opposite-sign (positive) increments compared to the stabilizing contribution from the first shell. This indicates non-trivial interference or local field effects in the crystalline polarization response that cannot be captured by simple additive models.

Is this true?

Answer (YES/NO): NO